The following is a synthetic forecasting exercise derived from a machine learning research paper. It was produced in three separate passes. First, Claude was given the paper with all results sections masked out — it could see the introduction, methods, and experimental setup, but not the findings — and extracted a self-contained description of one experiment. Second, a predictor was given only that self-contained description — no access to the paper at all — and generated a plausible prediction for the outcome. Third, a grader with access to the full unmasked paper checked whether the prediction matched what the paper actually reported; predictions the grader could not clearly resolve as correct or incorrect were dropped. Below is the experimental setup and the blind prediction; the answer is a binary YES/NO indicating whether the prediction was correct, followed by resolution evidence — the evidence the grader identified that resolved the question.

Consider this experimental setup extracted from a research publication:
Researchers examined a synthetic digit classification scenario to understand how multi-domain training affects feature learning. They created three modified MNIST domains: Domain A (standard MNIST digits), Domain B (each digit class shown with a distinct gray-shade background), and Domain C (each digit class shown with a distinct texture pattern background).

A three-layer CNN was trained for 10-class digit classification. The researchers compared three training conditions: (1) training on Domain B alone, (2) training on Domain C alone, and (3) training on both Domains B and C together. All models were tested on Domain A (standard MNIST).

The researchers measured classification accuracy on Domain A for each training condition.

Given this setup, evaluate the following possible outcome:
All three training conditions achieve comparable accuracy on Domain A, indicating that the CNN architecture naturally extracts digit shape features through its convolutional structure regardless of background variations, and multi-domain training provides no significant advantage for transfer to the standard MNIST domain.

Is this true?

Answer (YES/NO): NO